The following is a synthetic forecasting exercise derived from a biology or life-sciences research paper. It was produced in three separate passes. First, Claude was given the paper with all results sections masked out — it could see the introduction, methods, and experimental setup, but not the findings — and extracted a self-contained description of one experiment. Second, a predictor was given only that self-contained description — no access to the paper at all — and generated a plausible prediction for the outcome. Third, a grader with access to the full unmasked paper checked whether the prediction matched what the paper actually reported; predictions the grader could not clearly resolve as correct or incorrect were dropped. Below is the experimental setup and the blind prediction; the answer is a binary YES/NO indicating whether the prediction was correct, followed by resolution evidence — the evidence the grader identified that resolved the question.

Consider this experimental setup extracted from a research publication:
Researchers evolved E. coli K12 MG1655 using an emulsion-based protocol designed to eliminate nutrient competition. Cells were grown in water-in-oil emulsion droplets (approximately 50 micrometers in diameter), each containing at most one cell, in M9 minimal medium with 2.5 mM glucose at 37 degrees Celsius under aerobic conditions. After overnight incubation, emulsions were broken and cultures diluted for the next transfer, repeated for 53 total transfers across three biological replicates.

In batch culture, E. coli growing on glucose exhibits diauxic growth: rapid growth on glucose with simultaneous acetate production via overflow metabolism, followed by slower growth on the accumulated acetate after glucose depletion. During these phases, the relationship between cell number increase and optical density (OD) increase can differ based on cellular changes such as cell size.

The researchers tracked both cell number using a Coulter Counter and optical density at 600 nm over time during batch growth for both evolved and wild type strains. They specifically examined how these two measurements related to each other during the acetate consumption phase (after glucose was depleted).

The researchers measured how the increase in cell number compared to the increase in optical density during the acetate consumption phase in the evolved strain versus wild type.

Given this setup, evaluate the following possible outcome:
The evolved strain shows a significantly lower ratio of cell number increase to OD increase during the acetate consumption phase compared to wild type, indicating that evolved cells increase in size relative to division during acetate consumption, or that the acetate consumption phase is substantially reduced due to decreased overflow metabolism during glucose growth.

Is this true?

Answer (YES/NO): NO